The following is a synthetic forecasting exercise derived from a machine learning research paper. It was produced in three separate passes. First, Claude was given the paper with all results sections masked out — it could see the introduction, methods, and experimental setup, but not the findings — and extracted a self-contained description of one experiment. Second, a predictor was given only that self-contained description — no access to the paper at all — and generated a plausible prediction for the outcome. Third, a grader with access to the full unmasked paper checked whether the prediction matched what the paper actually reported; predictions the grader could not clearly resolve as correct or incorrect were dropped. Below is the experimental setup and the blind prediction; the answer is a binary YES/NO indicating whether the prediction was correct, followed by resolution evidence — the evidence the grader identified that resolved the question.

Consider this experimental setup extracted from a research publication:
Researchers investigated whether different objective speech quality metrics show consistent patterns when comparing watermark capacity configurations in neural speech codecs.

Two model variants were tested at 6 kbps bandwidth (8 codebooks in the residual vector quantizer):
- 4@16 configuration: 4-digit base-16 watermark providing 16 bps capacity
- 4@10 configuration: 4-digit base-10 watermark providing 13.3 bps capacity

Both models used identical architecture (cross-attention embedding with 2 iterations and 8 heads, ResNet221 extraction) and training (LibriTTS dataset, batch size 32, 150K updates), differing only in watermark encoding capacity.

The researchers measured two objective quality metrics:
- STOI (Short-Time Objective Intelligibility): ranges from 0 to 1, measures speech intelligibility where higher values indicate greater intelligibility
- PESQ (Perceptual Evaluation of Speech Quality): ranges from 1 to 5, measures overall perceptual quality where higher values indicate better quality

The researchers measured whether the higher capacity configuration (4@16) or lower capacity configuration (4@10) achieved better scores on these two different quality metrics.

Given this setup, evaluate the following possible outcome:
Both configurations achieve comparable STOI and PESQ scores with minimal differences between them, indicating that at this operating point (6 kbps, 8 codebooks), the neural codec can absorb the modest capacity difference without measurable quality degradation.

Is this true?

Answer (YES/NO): NO